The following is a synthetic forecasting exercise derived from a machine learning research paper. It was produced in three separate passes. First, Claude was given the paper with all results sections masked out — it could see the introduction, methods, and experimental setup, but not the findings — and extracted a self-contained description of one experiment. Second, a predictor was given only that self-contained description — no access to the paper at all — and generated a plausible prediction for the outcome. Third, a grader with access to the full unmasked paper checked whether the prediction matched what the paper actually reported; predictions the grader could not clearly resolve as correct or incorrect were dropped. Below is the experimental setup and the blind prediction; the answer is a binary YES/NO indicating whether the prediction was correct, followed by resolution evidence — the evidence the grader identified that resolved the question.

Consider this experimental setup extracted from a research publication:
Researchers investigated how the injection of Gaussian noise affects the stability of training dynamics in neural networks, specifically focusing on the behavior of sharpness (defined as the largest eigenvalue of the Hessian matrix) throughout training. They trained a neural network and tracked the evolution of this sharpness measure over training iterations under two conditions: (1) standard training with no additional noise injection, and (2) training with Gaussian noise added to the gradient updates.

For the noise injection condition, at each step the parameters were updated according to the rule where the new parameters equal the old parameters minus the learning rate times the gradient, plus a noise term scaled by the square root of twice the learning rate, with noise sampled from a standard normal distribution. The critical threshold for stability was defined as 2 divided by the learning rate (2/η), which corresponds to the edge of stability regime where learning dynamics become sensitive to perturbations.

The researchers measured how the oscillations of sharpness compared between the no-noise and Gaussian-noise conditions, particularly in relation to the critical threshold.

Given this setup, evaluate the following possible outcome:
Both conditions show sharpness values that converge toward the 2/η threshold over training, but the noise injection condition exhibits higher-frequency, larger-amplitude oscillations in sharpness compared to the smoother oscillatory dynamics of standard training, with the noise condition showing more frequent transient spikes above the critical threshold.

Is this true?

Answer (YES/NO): NO